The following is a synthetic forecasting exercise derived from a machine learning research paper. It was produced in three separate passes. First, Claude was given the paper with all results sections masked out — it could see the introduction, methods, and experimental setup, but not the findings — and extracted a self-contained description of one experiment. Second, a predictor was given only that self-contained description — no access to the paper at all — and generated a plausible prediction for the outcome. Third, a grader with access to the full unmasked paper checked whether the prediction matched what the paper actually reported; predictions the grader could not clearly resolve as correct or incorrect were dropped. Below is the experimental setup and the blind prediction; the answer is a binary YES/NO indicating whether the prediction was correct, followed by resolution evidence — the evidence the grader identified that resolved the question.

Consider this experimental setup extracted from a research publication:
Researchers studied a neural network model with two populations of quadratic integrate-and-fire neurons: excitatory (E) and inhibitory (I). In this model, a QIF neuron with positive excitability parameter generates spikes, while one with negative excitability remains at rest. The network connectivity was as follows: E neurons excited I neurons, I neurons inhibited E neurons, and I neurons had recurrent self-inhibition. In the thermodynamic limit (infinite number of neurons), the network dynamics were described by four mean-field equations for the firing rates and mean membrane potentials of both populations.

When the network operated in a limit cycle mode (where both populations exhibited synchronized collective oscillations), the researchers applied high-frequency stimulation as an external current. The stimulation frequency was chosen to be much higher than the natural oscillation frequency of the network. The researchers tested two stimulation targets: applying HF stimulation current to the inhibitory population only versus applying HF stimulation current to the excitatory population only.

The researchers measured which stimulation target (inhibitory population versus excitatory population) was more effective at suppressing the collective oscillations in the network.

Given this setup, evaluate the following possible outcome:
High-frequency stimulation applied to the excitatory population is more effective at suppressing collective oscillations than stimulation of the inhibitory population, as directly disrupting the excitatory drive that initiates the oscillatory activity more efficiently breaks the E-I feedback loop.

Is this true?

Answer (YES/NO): NO